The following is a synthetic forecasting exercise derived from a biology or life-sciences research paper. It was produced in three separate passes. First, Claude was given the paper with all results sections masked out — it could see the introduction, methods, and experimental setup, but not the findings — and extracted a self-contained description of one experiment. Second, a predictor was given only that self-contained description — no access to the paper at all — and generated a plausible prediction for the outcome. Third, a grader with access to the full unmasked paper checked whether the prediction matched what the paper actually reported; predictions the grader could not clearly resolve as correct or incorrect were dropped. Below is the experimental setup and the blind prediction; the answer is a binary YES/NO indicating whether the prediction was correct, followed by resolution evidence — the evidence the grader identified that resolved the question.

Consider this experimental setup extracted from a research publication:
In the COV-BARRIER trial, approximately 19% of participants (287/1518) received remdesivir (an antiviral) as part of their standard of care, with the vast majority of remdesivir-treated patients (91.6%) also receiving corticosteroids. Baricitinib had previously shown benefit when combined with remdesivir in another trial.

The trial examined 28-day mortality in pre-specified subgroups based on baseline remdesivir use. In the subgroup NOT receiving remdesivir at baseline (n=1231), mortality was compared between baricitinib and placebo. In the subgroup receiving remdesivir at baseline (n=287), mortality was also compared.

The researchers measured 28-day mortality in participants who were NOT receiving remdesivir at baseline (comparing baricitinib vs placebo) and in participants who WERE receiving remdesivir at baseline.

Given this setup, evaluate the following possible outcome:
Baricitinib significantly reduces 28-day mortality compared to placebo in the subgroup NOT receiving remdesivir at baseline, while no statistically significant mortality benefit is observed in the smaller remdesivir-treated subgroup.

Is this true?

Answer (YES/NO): YES